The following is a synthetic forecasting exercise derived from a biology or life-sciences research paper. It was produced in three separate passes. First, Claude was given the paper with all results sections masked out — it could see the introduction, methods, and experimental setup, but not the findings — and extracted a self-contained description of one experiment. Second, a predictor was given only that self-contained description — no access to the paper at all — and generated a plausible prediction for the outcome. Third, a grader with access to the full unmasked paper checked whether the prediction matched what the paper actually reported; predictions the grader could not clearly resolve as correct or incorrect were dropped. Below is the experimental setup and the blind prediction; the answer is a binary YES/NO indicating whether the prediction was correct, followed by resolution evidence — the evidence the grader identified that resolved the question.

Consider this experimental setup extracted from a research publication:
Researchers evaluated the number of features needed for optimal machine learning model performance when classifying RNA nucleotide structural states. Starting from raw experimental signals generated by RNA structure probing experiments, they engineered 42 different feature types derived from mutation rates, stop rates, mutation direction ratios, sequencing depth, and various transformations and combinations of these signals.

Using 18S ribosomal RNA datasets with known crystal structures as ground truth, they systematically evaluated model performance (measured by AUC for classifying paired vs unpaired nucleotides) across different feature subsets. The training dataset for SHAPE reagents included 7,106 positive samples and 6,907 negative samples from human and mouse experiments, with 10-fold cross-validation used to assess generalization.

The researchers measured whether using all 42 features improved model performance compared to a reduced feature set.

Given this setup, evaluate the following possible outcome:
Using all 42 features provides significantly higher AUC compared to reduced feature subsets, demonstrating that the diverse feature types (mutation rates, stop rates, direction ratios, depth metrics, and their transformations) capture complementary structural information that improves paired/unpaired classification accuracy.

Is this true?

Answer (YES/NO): NO